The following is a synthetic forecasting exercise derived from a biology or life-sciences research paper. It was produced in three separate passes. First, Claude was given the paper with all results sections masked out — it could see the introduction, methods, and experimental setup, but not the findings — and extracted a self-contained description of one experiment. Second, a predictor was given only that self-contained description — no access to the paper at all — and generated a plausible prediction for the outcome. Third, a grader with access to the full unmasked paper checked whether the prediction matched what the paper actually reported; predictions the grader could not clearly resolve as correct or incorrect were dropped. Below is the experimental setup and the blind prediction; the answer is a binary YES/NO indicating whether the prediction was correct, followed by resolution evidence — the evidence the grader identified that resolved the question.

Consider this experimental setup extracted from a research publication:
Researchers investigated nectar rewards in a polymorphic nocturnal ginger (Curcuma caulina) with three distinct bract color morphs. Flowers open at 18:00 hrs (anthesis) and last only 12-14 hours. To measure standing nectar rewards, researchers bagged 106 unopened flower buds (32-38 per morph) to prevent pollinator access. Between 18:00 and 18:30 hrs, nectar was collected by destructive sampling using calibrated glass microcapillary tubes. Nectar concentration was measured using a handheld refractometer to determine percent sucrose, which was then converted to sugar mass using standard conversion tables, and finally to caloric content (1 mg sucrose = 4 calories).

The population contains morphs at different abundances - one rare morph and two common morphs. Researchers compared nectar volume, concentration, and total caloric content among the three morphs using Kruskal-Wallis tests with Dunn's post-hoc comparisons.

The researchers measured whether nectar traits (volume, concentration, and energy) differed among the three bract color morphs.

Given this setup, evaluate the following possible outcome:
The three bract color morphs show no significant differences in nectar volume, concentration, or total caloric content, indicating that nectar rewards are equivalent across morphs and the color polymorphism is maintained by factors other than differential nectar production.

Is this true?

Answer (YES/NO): NO